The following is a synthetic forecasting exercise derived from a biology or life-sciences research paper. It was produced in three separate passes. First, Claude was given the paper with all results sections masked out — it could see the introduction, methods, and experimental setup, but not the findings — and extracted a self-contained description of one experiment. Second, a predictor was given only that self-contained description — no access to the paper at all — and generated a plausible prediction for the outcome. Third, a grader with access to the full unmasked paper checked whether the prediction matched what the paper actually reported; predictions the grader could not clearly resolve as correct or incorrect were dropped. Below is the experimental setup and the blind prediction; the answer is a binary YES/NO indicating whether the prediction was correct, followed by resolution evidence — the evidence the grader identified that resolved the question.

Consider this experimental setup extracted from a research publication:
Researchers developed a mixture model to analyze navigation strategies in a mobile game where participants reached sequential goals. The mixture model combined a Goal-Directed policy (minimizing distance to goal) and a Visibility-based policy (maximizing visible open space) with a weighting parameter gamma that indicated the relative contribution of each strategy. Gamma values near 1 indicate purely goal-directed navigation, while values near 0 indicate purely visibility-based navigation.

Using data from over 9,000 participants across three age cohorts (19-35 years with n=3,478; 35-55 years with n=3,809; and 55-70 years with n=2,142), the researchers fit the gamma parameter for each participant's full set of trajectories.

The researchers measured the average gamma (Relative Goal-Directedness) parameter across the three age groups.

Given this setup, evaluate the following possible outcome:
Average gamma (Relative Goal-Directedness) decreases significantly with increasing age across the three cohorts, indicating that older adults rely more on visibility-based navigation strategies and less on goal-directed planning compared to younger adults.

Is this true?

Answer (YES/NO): NO